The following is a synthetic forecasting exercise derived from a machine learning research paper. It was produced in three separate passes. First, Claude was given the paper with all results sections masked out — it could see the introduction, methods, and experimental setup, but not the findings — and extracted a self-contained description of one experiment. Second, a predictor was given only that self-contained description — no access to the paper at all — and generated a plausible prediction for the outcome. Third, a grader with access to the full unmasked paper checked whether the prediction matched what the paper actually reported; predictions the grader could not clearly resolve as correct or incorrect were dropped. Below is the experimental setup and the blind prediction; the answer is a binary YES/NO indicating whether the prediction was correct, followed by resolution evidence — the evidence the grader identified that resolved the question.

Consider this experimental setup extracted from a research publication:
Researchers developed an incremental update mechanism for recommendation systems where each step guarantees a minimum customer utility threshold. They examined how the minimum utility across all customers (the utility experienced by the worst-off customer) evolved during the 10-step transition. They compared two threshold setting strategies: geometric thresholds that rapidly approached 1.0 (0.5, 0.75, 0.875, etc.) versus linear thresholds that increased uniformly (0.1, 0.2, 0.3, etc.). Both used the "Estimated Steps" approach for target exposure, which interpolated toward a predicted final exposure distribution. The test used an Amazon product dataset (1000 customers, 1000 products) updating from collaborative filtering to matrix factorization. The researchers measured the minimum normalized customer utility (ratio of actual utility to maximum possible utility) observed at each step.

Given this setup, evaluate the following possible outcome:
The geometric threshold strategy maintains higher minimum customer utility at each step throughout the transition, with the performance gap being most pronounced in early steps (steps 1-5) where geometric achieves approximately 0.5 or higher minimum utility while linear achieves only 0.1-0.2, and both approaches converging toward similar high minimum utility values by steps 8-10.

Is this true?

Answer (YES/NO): NO